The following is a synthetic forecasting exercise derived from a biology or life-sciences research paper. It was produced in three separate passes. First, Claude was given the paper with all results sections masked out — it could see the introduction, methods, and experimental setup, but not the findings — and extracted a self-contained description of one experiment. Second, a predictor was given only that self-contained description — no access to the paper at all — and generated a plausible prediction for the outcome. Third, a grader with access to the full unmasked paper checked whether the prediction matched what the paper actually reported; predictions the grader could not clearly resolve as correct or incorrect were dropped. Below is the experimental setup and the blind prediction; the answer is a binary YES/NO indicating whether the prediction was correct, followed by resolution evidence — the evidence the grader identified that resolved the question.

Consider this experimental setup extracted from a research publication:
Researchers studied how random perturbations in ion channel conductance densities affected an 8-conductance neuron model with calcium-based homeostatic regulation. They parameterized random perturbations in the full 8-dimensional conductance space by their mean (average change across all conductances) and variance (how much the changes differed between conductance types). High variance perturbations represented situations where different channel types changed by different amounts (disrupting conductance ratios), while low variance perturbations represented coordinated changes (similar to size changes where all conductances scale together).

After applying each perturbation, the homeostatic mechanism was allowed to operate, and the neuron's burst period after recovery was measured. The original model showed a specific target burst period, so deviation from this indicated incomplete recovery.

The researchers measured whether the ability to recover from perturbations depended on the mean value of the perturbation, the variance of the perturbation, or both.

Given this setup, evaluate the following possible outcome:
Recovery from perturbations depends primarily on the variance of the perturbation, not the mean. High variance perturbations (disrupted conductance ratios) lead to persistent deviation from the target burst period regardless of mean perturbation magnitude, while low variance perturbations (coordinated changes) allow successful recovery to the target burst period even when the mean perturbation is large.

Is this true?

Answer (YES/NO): YES